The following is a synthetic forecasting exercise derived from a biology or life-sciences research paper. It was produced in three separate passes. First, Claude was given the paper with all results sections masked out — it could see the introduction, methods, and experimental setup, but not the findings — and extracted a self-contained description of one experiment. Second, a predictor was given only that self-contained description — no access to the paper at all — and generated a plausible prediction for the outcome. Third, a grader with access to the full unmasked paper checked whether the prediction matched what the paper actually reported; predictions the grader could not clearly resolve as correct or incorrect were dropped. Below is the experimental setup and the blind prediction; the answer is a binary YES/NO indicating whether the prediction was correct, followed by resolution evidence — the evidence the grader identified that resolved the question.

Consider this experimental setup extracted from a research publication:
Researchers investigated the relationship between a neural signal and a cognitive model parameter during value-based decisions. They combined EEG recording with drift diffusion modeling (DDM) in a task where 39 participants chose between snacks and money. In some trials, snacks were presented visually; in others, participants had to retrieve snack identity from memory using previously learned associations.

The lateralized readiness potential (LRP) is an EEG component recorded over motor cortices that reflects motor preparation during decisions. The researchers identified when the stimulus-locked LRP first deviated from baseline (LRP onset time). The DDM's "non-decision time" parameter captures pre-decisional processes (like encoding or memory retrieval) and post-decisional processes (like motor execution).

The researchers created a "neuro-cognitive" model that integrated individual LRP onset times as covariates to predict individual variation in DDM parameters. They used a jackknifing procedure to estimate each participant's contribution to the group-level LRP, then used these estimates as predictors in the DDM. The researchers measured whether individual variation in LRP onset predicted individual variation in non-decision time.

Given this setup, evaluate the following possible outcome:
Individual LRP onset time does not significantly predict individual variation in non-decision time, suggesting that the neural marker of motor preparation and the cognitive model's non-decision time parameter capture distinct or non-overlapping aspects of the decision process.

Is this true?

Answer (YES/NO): NO